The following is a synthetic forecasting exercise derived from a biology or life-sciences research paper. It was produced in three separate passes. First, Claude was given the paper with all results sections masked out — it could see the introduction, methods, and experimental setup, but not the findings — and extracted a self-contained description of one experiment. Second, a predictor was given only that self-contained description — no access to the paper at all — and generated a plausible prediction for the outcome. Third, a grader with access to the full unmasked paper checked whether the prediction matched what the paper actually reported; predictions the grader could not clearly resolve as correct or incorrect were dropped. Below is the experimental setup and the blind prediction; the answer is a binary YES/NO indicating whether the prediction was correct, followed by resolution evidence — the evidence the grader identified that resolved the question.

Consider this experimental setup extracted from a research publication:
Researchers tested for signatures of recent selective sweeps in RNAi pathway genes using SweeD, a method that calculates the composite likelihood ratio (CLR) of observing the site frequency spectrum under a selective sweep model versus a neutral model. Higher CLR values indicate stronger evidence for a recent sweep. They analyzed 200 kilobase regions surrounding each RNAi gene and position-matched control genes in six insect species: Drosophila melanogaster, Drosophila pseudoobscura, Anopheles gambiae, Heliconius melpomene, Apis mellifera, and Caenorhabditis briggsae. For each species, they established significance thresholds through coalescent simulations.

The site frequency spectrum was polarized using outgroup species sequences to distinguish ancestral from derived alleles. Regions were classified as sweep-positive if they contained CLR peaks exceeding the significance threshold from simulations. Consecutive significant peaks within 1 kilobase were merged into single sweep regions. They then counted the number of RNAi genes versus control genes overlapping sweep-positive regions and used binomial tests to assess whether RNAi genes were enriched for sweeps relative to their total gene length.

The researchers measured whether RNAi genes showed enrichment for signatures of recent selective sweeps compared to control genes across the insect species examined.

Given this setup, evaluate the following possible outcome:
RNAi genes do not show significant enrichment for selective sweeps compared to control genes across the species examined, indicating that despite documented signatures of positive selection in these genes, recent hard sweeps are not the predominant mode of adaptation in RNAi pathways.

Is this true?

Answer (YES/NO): NO